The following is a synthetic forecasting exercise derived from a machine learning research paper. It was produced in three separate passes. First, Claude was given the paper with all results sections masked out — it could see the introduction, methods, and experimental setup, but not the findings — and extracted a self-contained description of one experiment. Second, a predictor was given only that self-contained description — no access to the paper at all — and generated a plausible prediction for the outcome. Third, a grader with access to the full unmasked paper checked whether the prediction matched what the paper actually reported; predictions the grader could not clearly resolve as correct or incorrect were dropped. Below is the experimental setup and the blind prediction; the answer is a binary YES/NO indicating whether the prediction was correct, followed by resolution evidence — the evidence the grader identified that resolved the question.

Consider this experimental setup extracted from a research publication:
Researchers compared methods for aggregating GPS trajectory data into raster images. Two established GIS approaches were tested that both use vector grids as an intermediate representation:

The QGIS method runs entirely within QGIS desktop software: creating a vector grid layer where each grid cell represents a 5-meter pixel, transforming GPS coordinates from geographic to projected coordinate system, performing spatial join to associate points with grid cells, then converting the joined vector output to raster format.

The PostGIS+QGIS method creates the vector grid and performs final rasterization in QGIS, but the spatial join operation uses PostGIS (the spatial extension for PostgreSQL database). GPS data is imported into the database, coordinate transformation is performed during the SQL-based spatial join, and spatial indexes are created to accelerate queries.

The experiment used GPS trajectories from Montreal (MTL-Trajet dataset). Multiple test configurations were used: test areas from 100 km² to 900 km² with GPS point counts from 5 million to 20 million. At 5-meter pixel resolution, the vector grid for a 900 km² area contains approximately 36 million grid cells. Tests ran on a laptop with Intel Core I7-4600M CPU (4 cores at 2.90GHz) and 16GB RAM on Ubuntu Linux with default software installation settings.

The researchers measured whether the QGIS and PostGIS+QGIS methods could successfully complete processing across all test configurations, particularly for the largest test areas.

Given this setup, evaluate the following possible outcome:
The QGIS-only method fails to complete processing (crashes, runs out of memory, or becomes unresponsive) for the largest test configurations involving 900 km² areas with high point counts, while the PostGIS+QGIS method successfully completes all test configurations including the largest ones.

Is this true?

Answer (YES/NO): NO